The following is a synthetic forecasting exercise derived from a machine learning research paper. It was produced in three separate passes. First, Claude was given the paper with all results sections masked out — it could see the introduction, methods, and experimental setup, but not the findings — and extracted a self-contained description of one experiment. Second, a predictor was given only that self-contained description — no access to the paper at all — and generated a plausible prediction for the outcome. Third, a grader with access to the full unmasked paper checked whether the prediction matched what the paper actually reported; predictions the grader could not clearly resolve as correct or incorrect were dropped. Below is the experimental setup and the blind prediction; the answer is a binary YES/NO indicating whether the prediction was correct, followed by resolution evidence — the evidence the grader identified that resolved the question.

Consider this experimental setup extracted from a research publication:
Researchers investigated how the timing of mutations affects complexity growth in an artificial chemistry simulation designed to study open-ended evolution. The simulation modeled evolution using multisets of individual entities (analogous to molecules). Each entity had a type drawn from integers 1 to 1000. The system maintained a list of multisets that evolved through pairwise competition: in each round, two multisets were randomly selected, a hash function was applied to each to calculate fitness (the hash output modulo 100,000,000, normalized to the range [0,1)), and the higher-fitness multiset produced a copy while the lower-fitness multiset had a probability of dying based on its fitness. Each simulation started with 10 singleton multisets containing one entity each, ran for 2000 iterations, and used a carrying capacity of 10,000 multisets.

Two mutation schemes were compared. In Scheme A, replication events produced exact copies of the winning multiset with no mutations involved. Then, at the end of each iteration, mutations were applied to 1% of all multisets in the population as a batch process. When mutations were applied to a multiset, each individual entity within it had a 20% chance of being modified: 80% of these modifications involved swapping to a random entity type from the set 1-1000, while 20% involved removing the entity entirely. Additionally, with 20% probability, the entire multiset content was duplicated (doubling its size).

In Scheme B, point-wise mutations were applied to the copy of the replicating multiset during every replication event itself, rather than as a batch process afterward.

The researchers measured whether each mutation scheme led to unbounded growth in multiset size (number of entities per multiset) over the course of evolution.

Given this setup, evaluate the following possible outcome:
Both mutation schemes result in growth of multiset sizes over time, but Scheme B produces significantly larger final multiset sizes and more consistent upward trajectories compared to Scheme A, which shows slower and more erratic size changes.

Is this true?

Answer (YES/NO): NO